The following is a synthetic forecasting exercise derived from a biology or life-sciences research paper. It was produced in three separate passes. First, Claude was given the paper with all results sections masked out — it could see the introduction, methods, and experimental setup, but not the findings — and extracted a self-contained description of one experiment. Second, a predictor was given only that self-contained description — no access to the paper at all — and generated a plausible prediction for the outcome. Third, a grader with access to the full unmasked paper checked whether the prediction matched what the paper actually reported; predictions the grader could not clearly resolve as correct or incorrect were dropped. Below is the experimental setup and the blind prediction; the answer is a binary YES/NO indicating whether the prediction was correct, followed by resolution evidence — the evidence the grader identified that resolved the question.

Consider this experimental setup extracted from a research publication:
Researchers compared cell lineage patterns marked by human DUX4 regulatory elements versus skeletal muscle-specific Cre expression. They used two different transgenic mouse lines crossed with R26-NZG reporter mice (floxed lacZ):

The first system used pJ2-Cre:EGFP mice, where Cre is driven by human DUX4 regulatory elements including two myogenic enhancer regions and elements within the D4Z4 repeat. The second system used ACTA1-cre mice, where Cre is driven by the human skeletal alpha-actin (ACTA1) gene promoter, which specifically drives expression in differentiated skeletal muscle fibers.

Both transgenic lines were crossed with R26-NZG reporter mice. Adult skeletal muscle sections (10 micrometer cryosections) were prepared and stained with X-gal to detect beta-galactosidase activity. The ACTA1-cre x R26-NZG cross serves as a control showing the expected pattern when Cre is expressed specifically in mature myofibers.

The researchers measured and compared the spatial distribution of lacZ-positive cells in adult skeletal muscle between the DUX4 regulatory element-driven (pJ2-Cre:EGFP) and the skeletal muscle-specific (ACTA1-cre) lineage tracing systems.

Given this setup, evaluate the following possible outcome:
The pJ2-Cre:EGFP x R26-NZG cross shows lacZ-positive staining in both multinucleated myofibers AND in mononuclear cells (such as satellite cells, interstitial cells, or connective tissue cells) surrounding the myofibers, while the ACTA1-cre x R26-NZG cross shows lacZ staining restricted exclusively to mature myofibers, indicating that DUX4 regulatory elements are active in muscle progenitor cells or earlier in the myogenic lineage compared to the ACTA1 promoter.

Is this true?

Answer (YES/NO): NO